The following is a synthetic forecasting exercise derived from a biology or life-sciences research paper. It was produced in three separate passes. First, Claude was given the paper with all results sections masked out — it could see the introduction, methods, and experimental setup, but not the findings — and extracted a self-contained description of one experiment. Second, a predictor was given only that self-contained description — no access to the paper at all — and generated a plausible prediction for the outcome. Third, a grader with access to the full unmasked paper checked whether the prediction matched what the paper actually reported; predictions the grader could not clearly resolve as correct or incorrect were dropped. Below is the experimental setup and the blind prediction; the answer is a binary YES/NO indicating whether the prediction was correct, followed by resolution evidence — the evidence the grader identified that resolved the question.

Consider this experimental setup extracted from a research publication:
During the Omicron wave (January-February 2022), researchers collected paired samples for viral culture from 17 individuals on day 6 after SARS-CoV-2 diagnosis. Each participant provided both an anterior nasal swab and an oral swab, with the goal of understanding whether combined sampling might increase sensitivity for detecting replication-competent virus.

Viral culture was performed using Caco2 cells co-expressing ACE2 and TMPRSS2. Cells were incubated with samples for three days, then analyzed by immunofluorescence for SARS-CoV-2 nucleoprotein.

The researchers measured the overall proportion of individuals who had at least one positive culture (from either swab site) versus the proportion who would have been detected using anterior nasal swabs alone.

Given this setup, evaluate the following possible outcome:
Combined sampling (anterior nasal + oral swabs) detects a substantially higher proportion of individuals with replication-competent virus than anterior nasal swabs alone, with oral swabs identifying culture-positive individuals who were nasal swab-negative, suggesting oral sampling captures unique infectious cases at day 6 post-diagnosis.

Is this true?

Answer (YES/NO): NO